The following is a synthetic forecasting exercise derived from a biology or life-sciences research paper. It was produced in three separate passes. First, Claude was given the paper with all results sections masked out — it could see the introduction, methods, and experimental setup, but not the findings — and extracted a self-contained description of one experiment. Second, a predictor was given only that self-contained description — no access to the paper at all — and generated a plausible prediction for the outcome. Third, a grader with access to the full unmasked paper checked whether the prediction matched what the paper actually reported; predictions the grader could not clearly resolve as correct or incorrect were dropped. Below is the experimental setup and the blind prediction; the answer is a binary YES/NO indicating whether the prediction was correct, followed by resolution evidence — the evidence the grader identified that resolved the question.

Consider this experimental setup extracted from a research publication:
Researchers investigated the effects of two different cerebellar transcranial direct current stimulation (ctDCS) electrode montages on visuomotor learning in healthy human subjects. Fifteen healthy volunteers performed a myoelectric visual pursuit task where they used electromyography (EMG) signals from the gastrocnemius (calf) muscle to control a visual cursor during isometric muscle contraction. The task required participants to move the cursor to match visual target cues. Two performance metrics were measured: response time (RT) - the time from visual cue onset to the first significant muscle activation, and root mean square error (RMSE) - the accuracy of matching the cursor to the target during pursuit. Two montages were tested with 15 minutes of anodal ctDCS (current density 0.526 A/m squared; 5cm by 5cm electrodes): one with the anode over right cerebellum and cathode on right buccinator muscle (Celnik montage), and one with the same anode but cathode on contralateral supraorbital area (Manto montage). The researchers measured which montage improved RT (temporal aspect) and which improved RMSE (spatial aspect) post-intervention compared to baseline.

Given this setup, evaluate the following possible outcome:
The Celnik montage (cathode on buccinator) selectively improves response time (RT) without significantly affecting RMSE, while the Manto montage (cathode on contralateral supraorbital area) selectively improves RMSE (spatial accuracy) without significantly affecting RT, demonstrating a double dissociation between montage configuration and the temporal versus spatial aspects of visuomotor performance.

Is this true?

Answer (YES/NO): NO